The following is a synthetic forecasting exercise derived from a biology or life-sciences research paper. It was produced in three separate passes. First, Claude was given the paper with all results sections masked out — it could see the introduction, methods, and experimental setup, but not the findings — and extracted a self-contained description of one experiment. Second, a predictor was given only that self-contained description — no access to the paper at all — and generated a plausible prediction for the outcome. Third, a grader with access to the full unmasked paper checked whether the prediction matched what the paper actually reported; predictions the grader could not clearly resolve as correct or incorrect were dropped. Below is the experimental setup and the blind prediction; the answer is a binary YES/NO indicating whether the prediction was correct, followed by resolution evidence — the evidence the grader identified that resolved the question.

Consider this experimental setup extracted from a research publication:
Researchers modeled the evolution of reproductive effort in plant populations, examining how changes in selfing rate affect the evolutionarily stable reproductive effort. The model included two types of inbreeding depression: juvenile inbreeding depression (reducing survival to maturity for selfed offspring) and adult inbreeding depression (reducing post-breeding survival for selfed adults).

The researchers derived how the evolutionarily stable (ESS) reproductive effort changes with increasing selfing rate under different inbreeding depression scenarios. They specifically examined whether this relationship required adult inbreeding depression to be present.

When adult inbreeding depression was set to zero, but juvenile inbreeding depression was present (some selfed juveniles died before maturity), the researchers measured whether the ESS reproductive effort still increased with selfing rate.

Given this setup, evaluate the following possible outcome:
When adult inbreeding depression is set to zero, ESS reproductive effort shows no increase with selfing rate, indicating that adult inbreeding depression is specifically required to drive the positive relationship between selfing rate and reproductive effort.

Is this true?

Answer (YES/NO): YES